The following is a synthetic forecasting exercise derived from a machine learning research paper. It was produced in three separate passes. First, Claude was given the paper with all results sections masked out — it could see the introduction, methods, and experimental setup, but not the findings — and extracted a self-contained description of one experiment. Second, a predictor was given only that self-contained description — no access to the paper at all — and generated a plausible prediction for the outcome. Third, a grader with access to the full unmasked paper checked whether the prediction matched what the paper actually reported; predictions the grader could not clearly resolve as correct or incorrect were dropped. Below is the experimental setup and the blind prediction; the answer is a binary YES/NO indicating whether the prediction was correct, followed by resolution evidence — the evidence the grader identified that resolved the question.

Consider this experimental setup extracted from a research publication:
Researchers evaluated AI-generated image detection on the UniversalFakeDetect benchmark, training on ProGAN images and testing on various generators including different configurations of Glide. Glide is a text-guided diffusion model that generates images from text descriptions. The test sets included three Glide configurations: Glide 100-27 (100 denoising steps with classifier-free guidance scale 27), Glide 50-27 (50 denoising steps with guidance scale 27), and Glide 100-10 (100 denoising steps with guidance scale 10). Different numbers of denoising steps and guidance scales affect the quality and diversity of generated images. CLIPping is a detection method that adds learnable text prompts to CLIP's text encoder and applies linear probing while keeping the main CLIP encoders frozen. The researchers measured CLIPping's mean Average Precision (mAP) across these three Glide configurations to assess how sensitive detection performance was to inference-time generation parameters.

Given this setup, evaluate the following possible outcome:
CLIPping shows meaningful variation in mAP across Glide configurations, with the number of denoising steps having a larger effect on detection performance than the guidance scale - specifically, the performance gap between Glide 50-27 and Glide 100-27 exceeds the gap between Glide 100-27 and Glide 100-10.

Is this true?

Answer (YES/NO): NO